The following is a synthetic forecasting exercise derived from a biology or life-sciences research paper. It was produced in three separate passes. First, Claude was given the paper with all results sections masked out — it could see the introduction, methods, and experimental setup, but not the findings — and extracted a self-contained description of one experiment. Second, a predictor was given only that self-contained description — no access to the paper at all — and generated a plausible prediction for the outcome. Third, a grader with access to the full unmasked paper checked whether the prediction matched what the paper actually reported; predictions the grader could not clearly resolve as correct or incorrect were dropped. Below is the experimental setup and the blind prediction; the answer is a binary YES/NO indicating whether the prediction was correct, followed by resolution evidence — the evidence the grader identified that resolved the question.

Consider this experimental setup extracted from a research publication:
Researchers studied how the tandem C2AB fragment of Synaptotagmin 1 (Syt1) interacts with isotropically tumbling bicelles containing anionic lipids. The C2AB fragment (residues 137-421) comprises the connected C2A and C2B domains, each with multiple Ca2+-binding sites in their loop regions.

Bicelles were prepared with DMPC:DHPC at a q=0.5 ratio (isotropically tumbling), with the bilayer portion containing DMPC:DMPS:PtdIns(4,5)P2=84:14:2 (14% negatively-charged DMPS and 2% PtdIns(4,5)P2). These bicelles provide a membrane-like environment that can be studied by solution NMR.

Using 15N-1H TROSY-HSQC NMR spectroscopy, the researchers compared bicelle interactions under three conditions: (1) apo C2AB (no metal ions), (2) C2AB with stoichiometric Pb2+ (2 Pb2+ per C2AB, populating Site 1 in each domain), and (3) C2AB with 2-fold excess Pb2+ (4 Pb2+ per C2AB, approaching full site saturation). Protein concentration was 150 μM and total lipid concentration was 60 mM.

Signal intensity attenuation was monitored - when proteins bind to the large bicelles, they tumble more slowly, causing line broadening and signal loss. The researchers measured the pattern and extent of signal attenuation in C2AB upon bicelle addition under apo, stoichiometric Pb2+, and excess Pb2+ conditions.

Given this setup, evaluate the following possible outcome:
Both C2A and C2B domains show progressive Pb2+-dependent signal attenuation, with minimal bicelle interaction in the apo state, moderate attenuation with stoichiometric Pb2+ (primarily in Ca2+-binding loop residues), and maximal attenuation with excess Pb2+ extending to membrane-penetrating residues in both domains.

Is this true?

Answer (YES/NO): NO